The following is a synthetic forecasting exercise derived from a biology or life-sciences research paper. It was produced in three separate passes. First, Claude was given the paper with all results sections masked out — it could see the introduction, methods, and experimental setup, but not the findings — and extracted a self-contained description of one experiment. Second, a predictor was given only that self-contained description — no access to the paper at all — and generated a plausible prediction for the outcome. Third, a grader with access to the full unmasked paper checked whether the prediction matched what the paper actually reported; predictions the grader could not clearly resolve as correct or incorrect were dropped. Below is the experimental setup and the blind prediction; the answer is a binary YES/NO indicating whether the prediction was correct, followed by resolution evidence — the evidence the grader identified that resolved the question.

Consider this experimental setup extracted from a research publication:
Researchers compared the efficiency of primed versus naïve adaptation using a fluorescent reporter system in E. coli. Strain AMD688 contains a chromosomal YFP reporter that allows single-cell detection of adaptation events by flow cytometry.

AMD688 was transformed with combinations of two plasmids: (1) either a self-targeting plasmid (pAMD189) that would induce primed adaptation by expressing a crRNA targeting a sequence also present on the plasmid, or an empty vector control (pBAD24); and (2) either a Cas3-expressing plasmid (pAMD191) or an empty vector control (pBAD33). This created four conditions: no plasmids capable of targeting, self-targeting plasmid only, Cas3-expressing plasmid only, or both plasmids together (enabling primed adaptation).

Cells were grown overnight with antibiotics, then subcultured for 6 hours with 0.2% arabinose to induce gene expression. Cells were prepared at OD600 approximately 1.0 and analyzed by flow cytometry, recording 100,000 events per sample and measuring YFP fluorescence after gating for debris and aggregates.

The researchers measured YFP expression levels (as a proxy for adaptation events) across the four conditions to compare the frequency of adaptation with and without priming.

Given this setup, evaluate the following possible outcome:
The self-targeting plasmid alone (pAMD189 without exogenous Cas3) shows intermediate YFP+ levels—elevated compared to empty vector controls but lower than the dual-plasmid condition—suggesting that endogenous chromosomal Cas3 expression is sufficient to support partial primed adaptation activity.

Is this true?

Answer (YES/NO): NO